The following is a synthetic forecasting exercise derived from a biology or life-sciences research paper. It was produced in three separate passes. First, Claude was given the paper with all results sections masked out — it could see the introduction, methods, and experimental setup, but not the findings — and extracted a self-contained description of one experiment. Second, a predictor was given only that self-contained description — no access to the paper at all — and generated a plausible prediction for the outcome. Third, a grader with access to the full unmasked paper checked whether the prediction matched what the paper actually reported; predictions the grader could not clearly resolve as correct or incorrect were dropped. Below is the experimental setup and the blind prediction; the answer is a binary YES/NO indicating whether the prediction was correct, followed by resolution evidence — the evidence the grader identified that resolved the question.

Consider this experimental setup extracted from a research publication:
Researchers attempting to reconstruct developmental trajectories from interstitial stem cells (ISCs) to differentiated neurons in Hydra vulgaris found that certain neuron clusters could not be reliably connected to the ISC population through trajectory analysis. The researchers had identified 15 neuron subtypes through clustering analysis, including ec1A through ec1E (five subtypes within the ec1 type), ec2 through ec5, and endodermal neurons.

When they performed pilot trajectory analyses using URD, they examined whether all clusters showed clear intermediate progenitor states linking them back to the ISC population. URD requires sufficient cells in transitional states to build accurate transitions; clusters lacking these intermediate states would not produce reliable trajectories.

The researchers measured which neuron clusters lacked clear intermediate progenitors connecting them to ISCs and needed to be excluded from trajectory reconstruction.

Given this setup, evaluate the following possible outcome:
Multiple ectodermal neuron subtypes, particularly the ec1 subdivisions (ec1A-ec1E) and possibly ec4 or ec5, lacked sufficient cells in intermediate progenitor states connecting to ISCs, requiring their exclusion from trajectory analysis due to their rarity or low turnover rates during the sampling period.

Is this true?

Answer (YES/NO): NO